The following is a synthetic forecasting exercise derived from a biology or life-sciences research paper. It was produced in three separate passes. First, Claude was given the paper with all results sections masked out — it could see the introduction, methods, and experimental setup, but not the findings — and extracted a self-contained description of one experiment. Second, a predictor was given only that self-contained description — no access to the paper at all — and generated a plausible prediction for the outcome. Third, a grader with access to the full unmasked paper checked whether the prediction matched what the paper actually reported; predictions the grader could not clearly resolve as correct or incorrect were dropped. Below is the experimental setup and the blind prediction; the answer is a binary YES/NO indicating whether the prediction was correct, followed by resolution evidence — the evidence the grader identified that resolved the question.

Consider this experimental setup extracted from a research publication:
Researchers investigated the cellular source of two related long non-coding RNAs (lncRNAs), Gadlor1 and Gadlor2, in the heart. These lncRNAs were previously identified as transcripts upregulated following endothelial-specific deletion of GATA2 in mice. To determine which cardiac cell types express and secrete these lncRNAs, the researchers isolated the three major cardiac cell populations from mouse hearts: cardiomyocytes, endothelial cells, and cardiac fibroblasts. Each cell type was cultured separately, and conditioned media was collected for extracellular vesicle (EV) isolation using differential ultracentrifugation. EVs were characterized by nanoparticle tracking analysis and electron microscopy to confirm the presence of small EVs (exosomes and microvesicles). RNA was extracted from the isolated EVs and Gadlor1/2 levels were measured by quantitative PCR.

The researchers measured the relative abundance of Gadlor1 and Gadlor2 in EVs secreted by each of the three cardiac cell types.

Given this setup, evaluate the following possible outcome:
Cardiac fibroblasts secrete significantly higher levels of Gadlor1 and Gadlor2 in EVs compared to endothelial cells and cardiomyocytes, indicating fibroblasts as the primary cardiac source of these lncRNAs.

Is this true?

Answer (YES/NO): NO